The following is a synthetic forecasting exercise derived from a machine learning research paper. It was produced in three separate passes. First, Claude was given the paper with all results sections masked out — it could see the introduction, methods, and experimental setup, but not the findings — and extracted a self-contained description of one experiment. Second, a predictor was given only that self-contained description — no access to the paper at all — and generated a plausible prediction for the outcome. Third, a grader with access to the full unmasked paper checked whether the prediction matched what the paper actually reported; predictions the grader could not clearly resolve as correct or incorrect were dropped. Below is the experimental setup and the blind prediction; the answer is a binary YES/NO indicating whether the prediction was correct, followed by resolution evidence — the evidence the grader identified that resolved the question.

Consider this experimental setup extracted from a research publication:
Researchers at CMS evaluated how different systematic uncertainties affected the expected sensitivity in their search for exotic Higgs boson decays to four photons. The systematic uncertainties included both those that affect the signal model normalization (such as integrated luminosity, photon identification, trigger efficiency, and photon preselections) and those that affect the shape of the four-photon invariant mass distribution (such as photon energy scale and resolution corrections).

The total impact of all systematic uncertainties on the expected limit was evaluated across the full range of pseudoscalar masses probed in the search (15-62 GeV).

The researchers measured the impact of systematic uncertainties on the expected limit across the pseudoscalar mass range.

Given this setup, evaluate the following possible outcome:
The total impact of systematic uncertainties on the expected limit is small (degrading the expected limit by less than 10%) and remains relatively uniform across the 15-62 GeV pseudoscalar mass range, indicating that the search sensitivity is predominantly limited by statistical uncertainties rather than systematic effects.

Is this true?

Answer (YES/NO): YES